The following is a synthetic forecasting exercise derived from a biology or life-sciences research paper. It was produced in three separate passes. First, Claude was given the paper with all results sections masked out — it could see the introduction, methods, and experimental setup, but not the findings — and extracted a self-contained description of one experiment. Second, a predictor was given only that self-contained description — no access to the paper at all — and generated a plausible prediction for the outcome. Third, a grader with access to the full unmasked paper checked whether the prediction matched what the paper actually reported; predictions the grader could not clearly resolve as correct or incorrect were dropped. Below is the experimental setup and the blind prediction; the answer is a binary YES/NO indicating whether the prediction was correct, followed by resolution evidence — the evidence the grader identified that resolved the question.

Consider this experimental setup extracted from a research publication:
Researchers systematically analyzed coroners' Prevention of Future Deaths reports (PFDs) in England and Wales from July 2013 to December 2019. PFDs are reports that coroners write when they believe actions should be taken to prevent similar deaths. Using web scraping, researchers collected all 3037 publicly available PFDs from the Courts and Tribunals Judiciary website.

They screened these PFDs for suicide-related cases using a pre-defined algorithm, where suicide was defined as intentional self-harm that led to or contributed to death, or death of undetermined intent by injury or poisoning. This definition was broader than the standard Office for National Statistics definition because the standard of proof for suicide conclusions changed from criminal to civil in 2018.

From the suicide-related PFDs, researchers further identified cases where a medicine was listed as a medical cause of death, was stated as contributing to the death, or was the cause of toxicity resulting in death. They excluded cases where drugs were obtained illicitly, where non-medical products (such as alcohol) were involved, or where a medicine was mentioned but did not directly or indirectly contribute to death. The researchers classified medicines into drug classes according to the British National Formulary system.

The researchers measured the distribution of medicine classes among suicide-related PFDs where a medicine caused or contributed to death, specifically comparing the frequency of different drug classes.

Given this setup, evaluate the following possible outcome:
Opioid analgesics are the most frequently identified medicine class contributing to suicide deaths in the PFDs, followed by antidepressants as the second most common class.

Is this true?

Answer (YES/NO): YES